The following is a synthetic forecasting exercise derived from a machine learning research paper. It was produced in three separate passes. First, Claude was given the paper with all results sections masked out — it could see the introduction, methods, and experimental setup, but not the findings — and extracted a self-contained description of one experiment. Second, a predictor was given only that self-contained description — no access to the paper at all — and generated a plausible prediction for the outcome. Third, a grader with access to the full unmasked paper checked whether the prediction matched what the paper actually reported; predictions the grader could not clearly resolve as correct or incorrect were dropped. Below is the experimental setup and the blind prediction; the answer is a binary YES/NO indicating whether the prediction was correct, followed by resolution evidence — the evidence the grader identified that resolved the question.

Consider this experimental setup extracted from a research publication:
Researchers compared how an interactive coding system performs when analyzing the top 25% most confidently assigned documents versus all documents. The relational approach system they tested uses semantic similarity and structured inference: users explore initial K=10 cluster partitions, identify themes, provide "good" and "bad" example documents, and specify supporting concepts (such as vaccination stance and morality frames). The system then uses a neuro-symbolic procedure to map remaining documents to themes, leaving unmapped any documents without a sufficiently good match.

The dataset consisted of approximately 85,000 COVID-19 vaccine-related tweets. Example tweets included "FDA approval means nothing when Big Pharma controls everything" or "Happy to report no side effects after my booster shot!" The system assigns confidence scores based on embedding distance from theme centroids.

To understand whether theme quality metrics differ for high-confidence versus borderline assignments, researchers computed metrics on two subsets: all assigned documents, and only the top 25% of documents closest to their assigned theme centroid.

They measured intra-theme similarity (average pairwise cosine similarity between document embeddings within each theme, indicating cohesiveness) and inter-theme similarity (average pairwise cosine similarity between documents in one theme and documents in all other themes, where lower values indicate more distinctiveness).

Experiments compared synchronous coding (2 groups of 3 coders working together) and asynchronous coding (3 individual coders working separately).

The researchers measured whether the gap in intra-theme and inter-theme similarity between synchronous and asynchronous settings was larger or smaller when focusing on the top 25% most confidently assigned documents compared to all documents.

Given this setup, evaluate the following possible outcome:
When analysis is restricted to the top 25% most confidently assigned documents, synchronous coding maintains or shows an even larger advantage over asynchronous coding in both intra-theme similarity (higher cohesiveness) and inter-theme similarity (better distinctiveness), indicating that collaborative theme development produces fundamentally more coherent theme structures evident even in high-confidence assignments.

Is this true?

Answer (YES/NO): NO